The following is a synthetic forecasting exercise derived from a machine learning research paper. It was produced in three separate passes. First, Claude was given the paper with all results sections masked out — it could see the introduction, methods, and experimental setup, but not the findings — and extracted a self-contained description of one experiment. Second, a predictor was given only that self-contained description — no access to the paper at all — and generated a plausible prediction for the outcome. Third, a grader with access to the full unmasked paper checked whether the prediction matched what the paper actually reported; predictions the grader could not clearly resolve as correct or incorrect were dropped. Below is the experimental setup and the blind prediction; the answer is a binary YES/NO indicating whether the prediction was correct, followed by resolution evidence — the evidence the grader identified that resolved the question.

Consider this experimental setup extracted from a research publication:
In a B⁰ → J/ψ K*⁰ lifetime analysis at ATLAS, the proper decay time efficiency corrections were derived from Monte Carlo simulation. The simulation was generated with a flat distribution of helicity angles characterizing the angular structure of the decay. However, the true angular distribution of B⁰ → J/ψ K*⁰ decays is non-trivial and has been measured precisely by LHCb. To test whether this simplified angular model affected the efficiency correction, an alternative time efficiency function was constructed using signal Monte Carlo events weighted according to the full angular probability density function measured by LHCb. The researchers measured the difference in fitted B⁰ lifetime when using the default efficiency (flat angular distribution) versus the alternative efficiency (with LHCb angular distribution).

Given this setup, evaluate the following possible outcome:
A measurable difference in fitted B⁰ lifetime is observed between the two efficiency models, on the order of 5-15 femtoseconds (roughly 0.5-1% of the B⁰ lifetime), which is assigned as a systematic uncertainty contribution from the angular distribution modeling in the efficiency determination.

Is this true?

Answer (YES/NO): NO